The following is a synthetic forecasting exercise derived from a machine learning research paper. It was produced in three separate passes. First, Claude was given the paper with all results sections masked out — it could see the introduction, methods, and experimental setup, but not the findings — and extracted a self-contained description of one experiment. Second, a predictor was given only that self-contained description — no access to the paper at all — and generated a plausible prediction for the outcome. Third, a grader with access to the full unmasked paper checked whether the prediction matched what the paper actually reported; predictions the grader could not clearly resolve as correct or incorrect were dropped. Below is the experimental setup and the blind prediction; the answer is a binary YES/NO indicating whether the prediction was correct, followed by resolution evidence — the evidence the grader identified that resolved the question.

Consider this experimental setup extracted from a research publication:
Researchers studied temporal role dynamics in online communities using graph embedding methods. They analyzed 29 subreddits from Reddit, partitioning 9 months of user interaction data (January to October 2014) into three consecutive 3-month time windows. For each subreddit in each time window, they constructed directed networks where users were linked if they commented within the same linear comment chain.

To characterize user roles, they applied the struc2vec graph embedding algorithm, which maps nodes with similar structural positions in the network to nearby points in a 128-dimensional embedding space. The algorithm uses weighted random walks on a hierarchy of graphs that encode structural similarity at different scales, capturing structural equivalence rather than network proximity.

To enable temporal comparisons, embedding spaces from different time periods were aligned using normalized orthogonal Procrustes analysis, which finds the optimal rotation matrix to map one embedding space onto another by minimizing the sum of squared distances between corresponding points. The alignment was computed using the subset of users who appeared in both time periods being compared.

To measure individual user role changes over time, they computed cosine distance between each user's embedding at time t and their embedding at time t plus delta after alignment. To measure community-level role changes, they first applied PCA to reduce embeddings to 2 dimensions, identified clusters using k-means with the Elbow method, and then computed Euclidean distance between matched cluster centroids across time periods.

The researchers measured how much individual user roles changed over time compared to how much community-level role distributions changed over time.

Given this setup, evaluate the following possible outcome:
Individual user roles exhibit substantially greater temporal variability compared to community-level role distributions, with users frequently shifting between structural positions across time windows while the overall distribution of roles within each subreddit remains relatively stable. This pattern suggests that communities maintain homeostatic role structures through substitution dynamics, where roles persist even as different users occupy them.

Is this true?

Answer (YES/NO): YES